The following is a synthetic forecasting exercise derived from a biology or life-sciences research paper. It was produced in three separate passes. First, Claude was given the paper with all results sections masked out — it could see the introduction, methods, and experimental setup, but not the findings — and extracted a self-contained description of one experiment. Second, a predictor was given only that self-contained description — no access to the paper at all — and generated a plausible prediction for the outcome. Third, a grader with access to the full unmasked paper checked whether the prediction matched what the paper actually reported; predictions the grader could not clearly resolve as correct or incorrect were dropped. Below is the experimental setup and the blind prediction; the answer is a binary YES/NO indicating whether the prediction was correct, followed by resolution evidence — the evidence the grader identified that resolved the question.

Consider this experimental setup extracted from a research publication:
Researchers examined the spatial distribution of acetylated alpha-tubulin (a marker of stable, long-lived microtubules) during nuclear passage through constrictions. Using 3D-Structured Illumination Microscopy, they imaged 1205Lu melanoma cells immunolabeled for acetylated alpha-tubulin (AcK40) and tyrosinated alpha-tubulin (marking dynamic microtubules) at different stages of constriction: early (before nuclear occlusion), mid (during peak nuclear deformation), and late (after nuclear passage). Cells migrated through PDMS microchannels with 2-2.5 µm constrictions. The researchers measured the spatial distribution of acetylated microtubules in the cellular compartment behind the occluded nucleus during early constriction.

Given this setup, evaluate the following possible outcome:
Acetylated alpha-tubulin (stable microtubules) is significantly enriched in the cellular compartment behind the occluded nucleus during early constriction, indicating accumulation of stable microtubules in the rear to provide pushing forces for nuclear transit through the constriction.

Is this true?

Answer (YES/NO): NO